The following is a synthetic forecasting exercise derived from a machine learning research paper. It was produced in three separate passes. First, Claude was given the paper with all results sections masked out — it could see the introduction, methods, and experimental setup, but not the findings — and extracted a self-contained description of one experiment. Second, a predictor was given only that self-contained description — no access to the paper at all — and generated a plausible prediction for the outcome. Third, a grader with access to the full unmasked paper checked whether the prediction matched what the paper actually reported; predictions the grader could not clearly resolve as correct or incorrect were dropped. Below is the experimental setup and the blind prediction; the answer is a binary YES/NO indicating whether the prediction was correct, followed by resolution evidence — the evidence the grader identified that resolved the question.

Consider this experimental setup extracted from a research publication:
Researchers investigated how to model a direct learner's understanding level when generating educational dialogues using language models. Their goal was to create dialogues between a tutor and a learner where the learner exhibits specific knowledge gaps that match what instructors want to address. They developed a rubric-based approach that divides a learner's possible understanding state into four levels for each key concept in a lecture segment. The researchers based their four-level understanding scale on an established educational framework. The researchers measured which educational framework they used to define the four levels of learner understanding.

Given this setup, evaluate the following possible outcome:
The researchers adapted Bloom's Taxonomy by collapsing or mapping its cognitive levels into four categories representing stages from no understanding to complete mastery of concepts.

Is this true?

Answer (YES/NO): YES